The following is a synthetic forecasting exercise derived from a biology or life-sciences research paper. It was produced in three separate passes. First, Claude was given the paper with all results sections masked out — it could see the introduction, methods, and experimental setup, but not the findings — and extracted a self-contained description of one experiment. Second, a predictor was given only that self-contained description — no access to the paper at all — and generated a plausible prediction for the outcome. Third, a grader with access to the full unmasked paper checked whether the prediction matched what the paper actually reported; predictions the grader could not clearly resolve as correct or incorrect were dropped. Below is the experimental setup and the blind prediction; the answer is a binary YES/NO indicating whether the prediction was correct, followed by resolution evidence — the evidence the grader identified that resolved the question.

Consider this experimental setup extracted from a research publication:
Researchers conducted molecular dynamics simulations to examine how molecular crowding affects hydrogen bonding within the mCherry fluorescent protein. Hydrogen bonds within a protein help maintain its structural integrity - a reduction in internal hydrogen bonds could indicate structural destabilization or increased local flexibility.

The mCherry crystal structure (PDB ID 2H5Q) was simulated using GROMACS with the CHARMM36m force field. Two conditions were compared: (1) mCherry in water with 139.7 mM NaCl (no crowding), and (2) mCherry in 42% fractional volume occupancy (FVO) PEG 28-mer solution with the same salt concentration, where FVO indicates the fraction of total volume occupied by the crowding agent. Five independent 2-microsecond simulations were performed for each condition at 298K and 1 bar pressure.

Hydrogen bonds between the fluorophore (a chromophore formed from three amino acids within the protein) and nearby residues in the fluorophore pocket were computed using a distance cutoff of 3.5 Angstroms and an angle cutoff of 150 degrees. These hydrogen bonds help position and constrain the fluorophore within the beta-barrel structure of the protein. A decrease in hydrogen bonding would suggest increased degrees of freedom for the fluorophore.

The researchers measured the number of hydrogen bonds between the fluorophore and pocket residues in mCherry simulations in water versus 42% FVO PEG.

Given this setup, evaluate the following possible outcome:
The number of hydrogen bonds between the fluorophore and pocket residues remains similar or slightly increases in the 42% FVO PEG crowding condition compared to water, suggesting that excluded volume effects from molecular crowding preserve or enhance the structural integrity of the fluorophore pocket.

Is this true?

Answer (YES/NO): YES